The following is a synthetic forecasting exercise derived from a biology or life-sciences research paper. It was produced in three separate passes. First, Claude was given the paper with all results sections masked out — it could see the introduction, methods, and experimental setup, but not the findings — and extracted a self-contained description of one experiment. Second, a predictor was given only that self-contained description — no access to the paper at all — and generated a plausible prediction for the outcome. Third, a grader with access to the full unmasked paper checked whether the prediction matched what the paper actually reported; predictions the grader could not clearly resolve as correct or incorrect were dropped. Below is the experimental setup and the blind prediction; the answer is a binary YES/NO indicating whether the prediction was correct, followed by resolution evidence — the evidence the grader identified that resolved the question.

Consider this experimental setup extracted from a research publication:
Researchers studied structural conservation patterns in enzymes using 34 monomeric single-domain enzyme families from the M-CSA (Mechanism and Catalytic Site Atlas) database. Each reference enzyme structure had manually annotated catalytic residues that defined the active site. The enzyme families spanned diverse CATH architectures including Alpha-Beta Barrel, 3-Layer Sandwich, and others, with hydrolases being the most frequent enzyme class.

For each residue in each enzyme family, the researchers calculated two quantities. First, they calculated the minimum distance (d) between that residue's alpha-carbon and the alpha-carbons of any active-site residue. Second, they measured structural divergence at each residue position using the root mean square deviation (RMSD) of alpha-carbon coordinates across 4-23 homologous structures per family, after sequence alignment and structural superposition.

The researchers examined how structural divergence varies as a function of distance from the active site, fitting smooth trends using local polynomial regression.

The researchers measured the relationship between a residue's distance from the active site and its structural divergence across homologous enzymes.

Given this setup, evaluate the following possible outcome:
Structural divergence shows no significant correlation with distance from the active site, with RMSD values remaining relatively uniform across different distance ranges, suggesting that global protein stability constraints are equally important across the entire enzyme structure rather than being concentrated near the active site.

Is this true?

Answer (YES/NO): NO